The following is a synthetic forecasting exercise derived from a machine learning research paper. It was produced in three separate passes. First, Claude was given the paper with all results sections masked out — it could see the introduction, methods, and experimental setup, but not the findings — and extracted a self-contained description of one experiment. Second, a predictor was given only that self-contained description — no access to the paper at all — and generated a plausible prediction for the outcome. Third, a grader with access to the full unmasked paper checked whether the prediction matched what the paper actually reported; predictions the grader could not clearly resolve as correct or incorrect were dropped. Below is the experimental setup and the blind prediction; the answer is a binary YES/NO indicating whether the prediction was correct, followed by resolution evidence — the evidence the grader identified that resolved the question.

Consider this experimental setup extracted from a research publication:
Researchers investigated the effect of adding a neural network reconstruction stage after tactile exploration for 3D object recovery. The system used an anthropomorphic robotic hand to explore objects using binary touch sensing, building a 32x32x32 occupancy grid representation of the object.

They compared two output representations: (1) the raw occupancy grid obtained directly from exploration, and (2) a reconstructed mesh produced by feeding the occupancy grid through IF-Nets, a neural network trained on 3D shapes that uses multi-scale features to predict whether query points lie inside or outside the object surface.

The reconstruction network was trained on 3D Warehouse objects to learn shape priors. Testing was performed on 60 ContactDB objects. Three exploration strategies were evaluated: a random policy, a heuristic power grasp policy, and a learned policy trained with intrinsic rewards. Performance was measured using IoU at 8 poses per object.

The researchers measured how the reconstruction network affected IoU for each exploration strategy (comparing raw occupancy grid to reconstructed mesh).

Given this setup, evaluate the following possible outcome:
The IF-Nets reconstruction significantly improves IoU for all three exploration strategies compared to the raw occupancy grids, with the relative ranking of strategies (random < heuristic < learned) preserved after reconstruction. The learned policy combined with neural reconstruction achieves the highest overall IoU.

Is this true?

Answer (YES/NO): NO